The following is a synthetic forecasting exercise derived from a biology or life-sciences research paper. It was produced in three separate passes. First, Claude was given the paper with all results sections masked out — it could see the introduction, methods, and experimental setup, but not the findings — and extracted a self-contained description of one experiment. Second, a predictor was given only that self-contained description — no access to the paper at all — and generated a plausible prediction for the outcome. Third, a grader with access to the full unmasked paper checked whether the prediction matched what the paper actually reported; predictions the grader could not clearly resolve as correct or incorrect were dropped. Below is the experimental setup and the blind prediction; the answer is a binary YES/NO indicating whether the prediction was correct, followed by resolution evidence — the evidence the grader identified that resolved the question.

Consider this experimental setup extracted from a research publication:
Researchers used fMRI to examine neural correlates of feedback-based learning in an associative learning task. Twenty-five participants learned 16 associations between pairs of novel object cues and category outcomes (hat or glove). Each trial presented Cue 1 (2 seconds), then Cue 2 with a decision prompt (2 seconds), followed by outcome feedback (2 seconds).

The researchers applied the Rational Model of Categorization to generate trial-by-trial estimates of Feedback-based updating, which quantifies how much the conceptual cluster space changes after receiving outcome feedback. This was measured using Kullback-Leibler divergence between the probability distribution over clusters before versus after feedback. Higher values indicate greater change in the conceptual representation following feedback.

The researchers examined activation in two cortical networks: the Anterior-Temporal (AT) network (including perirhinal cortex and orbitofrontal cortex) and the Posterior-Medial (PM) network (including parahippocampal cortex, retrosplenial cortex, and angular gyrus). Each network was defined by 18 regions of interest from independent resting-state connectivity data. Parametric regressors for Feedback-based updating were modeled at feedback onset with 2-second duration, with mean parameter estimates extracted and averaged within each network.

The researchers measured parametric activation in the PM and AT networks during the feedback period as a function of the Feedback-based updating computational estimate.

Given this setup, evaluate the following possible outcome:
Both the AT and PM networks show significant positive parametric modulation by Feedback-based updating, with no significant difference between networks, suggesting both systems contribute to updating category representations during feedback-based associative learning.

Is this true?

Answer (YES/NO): NO